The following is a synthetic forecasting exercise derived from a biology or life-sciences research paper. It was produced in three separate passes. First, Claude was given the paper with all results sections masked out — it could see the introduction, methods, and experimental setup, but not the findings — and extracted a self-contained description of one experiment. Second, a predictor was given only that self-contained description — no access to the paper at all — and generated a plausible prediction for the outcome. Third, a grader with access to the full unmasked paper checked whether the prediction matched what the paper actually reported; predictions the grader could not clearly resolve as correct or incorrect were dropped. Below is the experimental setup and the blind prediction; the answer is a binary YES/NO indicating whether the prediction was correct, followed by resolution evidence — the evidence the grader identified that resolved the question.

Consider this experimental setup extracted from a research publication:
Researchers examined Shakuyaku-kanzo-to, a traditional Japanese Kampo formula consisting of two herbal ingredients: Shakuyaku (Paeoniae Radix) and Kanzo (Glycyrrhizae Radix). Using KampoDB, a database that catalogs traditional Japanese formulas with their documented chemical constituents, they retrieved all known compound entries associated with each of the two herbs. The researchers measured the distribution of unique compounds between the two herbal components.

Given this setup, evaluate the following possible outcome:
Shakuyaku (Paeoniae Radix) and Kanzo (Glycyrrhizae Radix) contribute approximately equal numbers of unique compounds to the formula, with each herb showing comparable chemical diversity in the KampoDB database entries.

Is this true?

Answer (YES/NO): NO